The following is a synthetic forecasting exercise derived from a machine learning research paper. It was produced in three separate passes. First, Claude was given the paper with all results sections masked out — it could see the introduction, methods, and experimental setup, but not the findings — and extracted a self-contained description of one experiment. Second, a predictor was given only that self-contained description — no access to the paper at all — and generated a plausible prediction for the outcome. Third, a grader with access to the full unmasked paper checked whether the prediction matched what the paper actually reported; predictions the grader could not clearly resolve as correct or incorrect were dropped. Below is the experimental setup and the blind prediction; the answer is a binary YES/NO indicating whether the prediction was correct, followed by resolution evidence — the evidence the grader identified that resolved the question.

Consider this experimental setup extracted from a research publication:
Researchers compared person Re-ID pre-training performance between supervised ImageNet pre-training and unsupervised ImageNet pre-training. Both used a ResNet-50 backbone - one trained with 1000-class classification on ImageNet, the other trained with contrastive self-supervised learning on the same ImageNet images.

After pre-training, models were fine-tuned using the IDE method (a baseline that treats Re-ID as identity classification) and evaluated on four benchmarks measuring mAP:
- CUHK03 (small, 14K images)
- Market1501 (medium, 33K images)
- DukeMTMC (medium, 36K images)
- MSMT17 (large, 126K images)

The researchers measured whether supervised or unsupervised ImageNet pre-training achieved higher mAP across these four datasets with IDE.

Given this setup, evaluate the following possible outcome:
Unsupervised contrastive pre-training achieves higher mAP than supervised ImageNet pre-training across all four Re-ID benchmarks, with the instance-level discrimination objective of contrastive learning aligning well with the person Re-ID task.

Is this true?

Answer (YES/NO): YES